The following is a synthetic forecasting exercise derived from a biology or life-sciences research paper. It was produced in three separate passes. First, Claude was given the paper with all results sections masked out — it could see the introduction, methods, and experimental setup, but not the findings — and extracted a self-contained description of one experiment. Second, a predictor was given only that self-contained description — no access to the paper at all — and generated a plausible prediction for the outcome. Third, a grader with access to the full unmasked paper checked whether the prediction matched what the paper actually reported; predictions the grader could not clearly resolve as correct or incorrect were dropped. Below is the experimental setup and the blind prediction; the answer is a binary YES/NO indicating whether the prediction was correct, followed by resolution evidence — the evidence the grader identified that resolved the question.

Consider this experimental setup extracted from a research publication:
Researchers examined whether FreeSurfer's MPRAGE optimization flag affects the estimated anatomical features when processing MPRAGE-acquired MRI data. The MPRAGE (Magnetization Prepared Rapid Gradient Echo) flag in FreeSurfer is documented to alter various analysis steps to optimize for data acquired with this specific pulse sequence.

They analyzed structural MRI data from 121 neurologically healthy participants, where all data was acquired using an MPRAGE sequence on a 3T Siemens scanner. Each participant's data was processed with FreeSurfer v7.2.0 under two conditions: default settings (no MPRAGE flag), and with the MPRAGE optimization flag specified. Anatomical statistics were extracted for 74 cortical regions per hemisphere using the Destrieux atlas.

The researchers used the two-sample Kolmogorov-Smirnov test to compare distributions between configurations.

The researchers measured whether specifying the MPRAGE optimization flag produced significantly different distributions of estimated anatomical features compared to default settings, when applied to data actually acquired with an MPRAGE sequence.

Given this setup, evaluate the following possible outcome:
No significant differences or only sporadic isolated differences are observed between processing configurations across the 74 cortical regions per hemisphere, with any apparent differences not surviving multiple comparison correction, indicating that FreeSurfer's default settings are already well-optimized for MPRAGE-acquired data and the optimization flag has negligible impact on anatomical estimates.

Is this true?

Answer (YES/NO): YES